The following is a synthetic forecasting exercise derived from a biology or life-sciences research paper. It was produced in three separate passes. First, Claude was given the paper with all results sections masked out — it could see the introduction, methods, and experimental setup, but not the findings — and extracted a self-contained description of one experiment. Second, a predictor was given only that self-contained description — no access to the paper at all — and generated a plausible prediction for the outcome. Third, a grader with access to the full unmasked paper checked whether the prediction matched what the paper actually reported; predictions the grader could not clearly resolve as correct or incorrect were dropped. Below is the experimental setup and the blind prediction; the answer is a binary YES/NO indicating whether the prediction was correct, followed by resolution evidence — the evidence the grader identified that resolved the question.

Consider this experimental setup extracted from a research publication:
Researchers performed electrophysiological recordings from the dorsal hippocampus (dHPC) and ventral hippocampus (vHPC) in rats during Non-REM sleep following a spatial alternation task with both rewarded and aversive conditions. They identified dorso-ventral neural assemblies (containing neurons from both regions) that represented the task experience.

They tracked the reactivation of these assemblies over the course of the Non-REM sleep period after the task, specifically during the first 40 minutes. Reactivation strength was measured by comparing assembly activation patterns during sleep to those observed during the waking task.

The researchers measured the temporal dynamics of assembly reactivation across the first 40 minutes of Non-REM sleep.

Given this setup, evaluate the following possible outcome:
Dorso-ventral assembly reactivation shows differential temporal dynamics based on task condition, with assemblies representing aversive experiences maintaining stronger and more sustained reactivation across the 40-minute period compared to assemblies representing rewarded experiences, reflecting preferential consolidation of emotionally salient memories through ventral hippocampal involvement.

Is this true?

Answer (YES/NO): NO